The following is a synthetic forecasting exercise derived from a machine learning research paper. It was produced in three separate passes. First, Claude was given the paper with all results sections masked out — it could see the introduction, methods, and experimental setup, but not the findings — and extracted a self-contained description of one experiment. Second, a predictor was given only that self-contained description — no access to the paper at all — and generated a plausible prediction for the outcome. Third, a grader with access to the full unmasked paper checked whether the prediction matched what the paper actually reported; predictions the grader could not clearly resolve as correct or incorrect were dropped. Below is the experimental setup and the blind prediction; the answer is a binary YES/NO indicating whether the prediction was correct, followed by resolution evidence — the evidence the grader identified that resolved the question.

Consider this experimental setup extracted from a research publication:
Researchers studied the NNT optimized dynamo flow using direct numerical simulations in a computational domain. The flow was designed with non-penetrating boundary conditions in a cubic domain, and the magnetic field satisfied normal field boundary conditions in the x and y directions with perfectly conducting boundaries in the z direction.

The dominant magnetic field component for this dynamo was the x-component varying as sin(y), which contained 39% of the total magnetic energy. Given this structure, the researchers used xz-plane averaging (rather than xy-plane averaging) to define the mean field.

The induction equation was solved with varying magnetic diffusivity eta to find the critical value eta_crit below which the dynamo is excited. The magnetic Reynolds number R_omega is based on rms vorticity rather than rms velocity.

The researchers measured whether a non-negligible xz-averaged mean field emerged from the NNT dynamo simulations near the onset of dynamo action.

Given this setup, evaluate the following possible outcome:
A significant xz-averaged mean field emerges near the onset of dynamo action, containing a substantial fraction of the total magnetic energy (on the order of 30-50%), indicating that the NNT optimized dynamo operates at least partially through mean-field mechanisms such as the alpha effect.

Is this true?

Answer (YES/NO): NO